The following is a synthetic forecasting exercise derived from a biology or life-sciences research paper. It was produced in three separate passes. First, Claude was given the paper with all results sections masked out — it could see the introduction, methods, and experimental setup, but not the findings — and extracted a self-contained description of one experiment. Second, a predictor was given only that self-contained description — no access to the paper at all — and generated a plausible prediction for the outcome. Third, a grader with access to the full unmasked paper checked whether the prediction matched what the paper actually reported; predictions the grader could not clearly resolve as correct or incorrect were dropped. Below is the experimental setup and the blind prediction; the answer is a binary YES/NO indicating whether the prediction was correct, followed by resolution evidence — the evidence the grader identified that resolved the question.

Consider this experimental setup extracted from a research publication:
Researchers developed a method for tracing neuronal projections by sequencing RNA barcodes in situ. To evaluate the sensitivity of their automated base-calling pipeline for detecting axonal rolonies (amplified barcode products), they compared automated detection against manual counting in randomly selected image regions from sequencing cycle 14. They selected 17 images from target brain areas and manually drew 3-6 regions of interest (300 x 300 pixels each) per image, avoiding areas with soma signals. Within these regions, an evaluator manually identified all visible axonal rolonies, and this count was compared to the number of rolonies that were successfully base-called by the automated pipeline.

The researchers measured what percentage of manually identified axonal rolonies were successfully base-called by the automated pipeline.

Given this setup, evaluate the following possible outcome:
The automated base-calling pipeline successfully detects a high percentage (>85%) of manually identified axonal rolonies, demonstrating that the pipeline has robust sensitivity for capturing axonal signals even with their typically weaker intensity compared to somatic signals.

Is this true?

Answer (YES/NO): NO